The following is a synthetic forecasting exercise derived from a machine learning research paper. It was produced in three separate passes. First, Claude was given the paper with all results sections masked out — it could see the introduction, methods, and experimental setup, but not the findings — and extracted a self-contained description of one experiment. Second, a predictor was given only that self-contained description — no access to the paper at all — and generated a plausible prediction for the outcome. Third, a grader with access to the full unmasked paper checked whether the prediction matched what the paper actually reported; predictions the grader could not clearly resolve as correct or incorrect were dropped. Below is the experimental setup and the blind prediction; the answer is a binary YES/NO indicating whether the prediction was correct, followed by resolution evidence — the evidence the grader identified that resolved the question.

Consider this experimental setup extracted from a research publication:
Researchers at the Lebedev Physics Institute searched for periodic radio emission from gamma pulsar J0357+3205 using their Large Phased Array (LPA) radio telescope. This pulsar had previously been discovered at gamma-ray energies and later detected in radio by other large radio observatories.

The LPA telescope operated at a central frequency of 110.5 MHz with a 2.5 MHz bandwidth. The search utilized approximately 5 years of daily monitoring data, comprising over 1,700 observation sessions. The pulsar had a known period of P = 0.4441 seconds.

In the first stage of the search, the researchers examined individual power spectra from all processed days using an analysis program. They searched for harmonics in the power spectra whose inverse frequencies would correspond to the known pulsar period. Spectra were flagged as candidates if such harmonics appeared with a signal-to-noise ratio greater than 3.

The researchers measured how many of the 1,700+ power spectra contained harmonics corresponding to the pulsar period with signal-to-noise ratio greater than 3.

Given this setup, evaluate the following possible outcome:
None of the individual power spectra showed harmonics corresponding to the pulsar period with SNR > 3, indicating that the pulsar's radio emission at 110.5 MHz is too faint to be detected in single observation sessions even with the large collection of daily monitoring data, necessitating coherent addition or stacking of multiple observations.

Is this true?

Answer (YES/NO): NO